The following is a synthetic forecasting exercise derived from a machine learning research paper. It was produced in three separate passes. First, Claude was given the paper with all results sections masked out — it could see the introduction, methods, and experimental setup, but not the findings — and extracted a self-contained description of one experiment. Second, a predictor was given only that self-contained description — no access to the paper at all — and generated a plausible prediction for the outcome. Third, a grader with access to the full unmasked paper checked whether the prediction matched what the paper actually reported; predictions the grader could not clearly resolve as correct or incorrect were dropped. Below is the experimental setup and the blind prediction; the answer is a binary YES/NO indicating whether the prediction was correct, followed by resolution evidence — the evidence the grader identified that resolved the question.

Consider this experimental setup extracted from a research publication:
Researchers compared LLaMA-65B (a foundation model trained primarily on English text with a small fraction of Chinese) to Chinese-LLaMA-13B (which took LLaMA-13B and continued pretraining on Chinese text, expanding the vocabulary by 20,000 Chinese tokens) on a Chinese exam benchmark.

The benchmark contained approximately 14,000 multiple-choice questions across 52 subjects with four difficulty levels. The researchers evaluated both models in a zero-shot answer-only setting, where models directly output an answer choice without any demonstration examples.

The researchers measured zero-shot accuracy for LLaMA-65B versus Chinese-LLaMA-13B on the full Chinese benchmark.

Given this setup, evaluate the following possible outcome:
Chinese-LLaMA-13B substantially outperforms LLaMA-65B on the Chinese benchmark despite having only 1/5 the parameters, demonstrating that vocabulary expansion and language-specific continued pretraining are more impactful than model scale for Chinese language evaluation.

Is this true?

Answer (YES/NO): NO